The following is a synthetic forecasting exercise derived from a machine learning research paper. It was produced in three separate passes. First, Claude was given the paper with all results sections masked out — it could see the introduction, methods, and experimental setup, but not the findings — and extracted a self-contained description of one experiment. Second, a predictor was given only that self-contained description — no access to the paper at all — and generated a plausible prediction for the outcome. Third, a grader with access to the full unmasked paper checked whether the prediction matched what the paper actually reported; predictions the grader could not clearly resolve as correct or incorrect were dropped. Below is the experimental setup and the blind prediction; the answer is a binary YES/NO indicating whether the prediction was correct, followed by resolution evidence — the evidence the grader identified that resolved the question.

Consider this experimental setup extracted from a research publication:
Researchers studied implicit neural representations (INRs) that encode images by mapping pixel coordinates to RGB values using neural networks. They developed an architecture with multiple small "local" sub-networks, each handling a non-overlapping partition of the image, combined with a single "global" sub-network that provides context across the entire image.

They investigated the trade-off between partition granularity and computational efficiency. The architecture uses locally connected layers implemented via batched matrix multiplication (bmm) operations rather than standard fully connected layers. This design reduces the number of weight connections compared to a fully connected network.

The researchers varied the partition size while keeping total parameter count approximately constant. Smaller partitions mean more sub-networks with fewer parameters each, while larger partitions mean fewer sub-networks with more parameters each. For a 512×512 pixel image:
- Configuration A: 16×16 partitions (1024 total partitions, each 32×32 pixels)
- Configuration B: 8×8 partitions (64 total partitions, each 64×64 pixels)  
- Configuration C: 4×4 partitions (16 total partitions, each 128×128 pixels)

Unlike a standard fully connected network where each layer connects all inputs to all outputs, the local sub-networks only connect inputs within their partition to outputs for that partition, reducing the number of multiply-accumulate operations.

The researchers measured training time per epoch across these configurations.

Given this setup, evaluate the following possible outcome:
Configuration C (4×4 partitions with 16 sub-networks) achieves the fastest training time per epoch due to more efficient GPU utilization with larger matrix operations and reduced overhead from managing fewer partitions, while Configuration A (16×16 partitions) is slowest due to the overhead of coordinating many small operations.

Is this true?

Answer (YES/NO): NO